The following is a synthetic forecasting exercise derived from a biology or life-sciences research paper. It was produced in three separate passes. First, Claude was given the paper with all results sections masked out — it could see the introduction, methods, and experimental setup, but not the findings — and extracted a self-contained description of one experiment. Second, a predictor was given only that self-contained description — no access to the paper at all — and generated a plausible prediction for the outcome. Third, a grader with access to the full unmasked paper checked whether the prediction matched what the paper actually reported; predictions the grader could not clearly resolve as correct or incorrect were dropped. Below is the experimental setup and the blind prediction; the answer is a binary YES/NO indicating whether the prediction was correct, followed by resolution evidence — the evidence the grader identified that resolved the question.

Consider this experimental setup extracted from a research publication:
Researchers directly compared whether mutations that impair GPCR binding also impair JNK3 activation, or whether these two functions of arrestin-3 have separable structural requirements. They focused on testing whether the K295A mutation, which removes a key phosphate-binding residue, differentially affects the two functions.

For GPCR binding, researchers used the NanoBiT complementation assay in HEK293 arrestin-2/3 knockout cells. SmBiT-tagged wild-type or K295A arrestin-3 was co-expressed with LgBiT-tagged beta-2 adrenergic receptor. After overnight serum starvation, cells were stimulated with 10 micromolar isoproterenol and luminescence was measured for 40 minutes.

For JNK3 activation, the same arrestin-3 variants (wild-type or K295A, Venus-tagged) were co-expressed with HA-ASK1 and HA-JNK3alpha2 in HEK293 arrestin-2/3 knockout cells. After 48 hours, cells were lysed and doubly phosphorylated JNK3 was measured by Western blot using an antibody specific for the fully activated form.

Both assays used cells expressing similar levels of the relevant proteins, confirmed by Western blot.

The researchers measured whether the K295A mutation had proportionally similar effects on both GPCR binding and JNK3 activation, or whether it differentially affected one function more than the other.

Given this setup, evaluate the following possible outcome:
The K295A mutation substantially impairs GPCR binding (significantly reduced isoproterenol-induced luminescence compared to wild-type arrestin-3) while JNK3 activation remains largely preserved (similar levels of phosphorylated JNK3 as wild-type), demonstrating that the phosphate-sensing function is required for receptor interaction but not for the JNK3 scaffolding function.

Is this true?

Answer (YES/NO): NO